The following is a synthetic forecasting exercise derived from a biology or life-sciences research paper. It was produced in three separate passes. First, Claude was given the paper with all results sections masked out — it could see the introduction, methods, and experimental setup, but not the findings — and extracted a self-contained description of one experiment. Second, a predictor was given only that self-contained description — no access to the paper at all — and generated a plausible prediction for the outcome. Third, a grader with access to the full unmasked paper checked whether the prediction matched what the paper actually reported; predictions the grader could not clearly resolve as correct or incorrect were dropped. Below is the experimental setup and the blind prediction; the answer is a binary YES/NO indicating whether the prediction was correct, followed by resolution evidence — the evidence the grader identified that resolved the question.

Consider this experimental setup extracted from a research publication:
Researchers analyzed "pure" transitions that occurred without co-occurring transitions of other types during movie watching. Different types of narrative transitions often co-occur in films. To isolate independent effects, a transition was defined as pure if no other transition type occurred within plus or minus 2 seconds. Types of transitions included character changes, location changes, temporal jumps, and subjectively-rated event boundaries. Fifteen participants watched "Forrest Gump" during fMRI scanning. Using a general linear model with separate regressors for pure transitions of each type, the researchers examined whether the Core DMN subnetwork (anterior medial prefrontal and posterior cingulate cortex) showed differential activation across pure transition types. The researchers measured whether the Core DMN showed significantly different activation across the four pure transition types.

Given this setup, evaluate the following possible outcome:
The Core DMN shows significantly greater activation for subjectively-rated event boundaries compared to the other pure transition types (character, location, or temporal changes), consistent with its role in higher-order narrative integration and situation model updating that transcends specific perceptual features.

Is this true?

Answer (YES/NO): NO